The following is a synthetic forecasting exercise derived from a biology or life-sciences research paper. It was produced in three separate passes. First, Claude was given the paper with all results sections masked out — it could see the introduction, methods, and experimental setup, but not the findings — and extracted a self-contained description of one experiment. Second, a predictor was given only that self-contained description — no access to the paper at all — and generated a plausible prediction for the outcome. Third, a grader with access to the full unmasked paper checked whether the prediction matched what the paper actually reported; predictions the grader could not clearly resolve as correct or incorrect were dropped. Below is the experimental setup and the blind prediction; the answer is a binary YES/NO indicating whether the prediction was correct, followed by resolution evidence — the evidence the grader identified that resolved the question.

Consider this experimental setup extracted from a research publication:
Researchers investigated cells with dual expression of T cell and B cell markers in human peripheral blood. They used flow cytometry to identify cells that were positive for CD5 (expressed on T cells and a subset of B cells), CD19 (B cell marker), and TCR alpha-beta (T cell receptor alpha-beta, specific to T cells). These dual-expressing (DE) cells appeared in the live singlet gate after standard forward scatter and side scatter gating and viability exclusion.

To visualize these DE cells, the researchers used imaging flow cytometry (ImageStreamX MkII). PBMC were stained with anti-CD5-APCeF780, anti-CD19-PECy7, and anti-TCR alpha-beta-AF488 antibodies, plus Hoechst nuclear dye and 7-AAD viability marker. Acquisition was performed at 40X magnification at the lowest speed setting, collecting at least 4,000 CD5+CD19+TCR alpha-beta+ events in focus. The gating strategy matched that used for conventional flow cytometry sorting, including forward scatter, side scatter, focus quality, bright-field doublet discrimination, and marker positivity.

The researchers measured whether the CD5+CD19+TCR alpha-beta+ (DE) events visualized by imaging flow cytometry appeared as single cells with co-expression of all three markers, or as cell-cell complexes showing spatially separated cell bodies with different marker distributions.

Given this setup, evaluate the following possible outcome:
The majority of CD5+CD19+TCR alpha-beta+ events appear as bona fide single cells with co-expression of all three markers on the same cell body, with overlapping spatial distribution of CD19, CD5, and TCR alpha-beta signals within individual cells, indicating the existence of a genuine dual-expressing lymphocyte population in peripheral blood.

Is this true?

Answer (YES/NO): NO